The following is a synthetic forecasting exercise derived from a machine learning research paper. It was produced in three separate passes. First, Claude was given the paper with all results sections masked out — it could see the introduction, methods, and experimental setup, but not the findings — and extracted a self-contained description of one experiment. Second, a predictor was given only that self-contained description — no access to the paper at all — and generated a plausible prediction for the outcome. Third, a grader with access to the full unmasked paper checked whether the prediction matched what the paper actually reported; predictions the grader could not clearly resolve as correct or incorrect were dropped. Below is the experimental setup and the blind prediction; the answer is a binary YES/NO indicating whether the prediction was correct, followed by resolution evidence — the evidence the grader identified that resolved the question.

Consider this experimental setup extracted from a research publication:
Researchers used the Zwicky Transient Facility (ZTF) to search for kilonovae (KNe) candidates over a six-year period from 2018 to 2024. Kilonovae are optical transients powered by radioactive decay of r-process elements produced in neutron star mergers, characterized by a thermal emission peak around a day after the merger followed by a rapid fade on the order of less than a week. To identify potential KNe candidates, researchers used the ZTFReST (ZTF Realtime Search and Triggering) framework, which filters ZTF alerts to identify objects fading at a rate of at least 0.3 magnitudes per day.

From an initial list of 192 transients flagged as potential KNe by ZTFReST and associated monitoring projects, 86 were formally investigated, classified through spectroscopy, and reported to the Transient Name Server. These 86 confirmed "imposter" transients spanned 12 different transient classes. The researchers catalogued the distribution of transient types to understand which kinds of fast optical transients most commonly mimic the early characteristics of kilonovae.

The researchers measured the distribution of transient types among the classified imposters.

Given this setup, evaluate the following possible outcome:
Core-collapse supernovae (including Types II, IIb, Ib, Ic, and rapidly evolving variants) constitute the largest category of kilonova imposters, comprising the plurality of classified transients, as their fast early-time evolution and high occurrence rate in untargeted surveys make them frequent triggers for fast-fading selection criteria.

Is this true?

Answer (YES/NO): YES